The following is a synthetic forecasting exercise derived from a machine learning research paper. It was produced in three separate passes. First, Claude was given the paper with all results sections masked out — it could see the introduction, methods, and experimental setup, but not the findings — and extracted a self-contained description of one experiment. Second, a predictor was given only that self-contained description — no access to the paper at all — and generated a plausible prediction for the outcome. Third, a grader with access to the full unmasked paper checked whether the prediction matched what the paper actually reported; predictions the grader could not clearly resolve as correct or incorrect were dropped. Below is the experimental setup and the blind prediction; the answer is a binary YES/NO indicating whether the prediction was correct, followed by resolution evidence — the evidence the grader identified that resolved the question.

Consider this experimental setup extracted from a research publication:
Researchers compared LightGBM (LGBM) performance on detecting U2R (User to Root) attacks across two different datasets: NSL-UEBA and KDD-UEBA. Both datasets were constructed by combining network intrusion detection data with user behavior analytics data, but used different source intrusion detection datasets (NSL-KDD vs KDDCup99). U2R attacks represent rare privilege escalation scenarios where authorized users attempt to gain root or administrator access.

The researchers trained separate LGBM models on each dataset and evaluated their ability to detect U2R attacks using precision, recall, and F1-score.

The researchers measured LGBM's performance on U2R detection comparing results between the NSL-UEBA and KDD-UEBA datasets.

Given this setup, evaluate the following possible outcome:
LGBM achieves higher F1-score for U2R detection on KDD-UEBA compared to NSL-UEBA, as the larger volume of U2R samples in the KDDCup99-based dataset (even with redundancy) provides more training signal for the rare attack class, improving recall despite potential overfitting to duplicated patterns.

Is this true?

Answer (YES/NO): NO